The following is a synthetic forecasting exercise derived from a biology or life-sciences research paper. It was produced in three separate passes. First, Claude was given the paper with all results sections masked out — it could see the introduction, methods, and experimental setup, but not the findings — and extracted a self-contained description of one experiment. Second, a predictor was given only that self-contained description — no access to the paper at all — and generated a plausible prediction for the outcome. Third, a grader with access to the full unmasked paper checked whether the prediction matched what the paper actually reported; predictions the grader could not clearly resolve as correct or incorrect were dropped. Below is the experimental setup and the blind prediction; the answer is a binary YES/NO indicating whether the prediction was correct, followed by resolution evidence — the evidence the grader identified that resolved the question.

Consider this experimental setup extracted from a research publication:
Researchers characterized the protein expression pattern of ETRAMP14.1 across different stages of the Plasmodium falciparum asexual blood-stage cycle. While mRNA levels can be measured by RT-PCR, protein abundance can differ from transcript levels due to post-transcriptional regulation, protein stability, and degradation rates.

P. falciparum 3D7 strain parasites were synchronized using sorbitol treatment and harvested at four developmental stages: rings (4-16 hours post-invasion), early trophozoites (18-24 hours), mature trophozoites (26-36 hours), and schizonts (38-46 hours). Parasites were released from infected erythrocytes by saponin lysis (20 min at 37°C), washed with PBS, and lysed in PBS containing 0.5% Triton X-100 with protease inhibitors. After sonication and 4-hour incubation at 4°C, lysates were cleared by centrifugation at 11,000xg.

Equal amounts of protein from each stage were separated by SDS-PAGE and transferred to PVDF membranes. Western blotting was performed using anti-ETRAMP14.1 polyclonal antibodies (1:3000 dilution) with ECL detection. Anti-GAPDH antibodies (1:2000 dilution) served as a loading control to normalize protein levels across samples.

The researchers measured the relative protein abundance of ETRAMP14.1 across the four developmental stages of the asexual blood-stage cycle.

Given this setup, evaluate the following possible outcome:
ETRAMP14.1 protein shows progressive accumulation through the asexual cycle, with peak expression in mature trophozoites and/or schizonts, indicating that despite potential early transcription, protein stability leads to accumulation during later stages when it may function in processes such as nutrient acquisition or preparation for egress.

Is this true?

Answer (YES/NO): NO